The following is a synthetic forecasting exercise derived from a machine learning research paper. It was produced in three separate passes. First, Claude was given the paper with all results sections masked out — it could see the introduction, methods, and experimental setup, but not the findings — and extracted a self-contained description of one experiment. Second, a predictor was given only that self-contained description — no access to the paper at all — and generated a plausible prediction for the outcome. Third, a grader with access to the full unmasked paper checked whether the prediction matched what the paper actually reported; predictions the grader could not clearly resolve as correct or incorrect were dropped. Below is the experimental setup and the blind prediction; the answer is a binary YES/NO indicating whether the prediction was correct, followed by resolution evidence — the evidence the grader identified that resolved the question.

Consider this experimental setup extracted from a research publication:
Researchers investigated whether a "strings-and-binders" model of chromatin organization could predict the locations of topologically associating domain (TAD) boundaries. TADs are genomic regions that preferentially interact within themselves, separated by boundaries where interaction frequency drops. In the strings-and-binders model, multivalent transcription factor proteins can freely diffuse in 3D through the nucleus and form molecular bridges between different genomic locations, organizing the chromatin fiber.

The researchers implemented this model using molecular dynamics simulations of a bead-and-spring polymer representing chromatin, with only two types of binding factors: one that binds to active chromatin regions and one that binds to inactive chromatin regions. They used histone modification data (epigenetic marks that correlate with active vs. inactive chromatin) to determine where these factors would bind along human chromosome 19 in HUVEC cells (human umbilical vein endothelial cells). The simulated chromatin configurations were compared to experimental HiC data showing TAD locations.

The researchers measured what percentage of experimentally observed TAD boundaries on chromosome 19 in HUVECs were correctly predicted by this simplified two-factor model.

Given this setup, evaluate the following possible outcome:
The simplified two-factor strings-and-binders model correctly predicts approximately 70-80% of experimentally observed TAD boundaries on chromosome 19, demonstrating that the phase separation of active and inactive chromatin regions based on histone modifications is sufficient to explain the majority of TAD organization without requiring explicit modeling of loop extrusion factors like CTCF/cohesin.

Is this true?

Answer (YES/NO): NO